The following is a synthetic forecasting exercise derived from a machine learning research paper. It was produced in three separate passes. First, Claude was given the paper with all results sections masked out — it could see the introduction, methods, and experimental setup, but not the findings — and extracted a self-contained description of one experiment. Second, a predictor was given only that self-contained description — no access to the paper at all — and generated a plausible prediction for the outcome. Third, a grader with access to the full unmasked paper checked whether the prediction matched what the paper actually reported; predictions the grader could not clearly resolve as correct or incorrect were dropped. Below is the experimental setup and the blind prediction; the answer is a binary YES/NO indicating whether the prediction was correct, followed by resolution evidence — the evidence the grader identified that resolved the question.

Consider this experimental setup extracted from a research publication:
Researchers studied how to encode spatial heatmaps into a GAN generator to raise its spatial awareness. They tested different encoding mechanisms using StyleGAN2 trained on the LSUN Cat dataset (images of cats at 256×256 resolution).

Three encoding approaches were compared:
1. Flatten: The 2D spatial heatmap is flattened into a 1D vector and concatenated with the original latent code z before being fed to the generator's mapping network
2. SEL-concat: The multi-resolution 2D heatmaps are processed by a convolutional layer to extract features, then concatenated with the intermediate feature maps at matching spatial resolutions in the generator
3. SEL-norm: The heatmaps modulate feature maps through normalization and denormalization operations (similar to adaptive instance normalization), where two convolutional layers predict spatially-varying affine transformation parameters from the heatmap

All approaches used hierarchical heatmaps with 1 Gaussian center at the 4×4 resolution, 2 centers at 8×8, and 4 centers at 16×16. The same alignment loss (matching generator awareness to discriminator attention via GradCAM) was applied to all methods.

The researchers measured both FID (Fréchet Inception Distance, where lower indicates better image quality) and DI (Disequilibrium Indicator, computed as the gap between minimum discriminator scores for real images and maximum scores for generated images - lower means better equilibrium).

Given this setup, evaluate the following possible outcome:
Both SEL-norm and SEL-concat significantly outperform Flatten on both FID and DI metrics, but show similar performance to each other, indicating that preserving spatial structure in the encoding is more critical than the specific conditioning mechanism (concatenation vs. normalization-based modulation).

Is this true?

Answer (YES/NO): YES